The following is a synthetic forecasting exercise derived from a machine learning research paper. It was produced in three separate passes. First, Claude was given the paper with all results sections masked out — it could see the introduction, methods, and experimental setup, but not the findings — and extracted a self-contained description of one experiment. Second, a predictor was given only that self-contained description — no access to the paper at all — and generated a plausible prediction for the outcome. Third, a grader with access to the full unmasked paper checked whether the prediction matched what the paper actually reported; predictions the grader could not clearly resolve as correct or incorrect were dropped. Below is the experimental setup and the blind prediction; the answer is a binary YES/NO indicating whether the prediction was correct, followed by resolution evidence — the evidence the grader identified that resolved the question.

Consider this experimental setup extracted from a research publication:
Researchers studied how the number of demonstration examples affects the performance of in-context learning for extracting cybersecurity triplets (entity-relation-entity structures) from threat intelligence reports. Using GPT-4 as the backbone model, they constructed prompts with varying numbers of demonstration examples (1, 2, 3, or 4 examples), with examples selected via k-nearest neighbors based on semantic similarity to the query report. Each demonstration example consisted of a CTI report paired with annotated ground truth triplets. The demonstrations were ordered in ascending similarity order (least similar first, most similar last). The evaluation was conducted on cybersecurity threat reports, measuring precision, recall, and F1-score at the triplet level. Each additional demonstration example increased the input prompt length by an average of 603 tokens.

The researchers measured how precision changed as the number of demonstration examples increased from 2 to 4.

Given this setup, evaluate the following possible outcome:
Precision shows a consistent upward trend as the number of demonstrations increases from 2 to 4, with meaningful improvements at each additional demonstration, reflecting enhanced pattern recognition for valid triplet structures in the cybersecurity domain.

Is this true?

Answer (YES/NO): NO